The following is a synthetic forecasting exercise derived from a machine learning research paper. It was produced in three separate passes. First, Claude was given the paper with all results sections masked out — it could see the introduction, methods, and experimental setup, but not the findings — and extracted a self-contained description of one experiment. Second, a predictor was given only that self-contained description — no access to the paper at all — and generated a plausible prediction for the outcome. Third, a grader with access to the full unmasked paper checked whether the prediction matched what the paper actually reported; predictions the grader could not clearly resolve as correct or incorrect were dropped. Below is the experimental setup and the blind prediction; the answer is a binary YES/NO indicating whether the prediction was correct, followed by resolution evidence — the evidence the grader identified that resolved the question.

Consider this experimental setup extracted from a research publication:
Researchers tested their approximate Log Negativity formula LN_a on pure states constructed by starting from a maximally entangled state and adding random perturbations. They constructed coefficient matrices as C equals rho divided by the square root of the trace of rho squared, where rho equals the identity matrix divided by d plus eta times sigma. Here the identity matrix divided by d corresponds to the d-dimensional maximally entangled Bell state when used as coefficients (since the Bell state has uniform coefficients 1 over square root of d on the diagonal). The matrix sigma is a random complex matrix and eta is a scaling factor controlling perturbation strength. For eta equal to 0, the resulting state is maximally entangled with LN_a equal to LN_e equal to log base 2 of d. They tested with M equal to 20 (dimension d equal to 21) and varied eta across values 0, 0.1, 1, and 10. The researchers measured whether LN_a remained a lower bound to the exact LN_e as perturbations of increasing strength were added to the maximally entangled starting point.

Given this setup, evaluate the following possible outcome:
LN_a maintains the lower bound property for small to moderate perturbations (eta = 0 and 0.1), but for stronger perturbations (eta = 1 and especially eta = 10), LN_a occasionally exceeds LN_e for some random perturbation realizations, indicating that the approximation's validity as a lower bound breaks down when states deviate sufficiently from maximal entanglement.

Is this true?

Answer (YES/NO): NO